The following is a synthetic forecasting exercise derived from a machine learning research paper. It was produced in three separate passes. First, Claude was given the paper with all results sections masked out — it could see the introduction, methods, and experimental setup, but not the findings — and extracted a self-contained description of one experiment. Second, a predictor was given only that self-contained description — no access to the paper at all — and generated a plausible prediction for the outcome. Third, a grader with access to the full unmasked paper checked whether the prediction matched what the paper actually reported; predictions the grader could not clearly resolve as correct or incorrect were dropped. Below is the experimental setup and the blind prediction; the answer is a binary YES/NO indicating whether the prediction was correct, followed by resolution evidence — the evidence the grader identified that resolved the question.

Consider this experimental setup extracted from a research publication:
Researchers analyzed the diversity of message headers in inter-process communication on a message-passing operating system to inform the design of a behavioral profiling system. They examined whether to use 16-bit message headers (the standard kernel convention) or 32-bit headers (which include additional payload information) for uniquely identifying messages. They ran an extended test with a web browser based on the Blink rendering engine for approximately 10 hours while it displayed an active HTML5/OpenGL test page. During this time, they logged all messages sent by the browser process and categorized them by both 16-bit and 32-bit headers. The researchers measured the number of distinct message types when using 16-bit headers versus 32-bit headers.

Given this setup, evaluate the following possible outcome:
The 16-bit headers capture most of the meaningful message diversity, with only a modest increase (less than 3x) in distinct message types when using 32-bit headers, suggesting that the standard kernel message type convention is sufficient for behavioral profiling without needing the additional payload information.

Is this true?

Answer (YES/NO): YES